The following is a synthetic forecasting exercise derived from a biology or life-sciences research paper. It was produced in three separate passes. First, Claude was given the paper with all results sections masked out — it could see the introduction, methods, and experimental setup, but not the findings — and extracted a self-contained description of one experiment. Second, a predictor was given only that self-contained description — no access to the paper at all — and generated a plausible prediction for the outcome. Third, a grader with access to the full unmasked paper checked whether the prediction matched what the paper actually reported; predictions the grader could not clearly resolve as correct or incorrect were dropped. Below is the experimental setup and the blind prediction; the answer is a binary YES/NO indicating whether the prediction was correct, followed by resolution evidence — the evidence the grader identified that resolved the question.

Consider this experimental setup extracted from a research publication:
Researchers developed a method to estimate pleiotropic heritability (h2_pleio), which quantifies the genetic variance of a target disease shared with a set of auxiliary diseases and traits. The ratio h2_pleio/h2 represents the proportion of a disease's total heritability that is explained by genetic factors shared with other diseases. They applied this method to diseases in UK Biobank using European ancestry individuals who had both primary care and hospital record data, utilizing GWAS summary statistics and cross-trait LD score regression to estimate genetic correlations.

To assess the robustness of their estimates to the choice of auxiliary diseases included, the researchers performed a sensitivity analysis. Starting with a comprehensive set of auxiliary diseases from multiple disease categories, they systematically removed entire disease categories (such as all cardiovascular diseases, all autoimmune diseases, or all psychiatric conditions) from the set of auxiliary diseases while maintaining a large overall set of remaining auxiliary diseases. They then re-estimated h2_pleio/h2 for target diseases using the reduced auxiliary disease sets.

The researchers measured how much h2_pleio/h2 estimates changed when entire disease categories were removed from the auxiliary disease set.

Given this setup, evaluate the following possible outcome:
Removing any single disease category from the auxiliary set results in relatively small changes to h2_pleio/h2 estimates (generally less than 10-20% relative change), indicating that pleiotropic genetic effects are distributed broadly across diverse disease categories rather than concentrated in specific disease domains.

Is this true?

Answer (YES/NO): YES